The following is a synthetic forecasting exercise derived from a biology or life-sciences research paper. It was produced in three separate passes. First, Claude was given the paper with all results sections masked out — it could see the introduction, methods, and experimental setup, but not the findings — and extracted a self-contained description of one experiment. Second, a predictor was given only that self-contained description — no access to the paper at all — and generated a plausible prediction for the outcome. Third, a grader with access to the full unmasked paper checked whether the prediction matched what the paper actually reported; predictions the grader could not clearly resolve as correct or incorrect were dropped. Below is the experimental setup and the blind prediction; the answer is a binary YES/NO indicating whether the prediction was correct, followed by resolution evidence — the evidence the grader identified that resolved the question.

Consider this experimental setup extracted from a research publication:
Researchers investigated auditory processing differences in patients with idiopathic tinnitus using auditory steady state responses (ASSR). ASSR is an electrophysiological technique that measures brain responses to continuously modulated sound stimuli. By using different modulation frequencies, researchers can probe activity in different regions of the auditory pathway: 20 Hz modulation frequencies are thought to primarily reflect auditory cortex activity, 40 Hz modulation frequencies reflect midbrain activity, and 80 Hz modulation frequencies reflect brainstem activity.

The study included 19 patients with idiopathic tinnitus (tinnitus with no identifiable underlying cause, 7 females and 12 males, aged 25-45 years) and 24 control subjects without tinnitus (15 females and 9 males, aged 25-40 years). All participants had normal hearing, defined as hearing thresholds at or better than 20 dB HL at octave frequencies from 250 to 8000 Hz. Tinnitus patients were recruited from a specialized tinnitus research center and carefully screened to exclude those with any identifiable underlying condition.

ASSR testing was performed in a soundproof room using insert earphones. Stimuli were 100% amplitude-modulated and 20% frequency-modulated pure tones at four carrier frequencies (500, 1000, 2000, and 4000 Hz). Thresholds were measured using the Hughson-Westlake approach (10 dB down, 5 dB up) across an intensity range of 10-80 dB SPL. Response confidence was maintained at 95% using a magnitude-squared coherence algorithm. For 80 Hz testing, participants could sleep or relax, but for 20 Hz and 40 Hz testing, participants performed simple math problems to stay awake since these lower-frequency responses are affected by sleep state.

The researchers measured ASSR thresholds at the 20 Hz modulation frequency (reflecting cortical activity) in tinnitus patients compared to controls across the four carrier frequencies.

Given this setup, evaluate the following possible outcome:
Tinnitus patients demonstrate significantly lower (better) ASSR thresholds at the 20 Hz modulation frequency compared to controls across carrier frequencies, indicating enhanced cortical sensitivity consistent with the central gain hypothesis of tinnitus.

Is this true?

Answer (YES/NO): NO